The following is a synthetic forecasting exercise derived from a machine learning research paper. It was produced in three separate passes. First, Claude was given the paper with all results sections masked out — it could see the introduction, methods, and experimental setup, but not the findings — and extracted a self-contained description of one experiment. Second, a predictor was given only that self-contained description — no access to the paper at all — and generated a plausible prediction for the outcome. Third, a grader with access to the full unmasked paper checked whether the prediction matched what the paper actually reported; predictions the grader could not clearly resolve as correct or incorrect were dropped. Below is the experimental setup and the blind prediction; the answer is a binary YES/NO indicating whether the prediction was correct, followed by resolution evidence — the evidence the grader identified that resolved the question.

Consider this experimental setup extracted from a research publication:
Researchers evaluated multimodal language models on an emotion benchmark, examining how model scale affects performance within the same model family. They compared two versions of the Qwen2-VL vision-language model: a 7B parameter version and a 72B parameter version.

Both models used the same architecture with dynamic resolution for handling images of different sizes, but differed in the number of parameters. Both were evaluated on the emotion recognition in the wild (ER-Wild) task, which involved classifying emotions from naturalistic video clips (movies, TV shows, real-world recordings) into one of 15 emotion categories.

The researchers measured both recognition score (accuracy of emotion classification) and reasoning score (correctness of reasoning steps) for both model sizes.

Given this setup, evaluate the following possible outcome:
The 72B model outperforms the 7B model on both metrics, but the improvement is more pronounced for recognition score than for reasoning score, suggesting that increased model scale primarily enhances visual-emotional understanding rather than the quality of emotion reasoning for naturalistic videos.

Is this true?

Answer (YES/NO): NO